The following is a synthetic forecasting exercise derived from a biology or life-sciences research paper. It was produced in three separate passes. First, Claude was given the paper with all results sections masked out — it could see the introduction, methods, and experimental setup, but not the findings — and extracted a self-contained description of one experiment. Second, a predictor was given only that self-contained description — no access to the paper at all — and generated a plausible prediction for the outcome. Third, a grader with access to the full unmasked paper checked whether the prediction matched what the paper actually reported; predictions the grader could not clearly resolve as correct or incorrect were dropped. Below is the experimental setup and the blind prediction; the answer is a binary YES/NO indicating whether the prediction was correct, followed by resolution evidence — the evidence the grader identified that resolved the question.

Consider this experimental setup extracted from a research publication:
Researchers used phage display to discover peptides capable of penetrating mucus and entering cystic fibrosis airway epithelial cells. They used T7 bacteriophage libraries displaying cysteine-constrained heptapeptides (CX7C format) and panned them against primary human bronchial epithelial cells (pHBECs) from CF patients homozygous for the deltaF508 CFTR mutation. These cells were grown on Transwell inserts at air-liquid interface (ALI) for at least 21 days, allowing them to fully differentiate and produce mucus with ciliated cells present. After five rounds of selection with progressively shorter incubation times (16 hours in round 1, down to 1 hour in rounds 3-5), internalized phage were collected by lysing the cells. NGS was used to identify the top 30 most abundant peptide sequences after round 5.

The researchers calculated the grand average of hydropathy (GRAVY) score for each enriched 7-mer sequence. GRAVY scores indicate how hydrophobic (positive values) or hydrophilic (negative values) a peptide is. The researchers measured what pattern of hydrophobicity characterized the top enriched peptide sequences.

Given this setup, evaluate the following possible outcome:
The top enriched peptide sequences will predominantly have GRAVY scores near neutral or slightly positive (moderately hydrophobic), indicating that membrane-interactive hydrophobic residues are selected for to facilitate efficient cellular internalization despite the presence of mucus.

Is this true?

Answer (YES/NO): NO